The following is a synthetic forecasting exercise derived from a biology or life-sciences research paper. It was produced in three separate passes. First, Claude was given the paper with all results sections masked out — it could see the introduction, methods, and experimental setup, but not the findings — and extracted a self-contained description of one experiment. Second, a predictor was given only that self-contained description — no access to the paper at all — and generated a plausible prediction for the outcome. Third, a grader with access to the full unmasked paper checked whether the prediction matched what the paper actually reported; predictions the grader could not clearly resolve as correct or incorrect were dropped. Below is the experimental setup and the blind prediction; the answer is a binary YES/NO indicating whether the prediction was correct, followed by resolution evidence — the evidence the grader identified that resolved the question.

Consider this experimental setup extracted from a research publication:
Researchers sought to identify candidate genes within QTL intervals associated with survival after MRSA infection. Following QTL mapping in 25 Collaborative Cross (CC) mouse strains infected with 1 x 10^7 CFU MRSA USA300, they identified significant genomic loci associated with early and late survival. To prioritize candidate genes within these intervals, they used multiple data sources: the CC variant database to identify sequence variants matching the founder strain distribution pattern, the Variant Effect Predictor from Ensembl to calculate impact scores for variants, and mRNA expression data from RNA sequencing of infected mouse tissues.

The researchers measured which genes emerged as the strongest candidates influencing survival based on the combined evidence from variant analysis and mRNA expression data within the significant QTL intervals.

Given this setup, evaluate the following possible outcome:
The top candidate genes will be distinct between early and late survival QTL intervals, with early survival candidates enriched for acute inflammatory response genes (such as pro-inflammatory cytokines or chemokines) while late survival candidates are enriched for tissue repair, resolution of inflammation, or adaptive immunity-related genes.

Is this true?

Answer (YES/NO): NO